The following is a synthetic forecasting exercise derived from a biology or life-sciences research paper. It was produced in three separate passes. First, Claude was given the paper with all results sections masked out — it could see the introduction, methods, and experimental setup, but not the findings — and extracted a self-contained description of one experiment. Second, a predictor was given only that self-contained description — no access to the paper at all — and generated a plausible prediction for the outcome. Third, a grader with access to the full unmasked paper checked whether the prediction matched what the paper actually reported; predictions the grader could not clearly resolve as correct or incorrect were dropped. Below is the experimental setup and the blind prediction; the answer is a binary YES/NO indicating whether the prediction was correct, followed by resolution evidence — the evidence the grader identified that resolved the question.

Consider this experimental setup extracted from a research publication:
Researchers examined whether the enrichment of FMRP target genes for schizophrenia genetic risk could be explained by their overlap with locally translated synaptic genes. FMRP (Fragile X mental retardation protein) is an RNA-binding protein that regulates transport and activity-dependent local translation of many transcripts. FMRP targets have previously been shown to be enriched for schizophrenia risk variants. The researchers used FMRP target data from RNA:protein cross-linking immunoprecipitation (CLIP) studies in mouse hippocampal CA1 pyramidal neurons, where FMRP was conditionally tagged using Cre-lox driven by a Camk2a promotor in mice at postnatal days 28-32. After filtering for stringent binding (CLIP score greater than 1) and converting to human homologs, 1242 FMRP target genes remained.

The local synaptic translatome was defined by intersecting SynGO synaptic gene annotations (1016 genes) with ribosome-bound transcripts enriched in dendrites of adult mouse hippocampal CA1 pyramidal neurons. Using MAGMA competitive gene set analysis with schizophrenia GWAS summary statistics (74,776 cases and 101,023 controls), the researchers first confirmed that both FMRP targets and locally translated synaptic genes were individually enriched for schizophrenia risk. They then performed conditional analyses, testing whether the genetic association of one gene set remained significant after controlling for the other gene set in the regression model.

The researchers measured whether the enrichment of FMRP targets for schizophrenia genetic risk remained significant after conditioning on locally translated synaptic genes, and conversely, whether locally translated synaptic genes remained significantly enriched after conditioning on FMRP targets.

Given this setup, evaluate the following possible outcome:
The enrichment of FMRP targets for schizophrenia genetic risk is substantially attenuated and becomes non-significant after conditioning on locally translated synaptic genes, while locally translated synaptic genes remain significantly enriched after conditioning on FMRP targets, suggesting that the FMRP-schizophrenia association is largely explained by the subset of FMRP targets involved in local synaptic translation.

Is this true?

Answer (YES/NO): NO